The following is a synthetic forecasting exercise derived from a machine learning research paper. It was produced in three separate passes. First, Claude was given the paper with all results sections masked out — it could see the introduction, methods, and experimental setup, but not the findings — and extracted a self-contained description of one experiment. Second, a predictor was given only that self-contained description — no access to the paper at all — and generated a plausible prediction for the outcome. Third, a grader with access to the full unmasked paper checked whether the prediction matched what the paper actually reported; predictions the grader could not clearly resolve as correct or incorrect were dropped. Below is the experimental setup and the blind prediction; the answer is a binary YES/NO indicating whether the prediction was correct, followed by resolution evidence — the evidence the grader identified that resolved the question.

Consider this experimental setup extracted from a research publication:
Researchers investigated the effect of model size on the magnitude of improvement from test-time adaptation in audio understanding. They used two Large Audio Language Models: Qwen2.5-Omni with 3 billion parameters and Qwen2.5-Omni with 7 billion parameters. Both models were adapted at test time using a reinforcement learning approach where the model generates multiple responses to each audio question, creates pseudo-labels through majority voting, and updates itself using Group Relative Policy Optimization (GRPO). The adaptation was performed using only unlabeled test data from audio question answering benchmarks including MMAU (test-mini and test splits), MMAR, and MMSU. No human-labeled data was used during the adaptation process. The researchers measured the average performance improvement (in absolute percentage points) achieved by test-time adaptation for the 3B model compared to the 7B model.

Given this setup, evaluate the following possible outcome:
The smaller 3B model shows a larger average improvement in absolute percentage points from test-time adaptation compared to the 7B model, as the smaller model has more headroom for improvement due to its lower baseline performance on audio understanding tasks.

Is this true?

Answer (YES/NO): YES